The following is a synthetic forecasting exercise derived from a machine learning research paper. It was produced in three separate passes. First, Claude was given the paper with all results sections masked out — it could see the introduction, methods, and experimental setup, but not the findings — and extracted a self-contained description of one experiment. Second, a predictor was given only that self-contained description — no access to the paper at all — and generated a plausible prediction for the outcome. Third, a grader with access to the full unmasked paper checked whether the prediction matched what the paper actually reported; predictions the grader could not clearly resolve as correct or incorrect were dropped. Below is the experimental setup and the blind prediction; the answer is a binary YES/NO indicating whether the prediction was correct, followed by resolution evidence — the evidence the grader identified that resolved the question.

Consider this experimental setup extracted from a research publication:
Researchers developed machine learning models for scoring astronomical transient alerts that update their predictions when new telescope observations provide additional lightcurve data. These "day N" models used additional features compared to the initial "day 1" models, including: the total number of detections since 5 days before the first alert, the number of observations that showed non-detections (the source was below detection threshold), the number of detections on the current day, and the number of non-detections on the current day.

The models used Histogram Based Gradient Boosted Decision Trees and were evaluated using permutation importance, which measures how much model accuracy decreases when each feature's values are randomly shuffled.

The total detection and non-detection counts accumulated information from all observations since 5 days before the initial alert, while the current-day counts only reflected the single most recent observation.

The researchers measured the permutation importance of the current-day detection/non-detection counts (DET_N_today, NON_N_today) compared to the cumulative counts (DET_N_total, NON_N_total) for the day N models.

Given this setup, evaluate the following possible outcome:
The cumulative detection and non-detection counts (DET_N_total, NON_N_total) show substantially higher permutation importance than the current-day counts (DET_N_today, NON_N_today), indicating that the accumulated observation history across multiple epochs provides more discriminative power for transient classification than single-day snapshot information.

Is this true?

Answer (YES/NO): YES